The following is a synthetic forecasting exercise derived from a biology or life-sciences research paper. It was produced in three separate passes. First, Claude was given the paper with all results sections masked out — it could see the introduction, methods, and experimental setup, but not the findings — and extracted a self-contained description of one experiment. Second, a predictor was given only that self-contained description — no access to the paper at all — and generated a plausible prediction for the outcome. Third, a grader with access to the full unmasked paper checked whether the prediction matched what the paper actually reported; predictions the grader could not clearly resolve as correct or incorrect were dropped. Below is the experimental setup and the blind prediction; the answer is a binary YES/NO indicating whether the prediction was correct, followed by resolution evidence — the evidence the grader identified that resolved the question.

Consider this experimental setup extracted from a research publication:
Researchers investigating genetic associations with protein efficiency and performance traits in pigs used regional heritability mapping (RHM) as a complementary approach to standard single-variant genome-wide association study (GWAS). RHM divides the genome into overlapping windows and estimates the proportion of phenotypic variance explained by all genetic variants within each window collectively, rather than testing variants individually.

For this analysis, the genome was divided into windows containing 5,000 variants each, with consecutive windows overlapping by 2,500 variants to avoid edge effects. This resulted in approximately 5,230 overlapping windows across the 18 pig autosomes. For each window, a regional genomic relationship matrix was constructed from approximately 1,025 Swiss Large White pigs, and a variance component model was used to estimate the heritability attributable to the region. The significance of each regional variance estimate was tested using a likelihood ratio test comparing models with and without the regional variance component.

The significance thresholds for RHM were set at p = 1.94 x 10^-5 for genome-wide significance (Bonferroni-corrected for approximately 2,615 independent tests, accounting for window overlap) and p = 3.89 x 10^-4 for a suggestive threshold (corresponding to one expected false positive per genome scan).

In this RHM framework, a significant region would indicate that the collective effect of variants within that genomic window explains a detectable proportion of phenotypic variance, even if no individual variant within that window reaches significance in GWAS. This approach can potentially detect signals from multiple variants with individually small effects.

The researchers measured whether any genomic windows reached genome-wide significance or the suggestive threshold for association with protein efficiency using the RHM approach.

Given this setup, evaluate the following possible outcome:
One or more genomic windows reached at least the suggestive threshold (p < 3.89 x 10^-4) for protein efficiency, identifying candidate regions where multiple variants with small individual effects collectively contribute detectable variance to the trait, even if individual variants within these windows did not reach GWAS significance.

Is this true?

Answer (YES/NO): NO